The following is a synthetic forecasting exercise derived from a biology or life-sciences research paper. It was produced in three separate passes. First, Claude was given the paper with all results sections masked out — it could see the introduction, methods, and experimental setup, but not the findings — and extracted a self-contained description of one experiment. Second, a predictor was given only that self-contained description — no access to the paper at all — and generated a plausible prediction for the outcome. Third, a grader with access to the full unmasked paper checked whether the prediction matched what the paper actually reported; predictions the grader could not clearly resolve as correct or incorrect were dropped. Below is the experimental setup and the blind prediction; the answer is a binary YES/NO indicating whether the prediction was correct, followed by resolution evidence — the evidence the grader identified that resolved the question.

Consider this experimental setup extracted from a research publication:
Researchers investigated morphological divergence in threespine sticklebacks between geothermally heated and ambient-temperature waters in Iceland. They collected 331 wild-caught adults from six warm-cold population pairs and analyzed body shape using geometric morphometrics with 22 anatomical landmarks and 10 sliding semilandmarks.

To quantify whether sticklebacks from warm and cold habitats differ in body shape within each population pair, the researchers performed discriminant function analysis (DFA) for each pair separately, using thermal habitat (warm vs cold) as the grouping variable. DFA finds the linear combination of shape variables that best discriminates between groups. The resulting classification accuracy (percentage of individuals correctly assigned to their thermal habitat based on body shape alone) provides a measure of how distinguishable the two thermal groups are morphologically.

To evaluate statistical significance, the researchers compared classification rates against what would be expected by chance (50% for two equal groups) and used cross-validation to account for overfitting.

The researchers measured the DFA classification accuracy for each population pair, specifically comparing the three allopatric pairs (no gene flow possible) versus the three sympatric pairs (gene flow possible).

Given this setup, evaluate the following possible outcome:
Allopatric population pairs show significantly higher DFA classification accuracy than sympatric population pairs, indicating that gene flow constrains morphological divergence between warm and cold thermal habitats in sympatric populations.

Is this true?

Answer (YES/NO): NO